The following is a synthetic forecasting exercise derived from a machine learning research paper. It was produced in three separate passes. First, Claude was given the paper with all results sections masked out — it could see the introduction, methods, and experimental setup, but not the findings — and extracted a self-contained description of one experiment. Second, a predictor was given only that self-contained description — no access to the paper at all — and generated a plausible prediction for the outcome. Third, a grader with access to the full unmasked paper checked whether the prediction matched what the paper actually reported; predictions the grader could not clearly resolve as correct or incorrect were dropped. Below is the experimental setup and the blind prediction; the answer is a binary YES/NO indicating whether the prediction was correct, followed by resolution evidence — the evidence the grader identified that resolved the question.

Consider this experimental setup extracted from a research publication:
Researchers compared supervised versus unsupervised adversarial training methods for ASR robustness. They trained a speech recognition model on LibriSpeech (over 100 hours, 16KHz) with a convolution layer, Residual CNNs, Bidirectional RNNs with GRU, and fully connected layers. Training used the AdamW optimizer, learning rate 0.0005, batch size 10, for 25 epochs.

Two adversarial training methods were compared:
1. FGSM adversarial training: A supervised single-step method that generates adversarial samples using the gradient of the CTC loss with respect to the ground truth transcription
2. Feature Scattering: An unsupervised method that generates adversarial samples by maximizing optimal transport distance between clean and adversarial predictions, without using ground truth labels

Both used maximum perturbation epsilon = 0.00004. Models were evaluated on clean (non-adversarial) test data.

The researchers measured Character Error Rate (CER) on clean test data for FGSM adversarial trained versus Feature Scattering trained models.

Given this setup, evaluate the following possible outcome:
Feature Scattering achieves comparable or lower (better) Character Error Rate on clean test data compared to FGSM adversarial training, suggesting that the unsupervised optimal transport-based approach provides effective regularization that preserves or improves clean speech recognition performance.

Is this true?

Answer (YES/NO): YES